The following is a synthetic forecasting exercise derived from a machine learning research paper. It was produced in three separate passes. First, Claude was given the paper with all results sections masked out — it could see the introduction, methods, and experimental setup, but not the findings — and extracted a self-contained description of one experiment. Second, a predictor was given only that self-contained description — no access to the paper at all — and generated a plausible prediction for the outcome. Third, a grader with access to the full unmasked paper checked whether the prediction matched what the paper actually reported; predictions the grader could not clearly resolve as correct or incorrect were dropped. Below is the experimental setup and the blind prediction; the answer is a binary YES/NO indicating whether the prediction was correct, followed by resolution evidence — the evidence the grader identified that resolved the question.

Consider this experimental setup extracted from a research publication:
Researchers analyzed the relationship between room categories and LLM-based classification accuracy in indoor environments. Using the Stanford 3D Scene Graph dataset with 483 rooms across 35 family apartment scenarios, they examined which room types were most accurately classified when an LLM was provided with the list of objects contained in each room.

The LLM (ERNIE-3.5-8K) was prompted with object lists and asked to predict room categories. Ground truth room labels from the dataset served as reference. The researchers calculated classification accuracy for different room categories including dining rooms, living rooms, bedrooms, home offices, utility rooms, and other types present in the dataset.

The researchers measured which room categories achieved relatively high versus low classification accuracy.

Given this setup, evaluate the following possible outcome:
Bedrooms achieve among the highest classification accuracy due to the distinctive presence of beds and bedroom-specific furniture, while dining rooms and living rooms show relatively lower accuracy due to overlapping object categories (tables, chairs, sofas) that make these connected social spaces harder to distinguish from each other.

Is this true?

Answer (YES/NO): NO